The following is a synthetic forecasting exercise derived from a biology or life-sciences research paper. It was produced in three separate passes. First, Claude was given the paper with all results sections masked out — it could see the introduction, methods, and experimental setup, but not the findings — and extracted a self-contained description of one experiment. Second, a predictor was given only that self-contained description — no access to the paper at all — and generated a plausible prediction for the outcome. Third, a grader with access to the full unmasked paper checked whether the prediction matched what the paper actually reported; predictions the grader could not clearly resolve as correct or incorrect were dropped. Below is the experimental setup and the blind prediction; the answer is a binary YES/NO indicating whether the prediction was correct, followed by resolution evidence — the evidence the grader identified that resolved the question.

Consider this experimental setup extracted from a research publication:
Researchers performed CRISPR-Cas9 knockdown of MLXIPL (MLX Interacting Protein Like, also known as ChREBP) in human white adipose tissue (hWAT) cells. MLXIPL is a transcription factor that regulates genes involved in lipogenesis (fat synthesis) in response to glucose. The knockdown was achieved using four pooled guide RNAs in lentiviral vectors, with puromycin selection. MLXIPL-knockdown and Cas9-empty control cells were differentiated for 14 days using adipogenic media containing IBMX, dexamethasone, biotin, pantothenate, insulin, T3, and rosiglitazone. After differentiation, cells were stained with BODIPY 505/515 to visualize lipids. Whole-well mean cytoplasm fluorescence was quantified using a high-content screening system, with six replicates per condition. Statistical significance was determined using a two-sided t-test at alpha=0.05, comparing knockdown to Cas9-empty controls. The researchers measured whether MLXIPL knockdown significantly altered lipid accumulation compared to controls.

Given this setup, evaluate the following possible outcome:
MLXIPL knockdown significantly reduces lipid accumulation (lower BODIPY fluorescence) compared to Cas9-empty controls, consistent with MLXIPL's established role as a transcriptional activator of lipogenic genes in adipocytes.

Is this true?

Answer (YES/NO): NO